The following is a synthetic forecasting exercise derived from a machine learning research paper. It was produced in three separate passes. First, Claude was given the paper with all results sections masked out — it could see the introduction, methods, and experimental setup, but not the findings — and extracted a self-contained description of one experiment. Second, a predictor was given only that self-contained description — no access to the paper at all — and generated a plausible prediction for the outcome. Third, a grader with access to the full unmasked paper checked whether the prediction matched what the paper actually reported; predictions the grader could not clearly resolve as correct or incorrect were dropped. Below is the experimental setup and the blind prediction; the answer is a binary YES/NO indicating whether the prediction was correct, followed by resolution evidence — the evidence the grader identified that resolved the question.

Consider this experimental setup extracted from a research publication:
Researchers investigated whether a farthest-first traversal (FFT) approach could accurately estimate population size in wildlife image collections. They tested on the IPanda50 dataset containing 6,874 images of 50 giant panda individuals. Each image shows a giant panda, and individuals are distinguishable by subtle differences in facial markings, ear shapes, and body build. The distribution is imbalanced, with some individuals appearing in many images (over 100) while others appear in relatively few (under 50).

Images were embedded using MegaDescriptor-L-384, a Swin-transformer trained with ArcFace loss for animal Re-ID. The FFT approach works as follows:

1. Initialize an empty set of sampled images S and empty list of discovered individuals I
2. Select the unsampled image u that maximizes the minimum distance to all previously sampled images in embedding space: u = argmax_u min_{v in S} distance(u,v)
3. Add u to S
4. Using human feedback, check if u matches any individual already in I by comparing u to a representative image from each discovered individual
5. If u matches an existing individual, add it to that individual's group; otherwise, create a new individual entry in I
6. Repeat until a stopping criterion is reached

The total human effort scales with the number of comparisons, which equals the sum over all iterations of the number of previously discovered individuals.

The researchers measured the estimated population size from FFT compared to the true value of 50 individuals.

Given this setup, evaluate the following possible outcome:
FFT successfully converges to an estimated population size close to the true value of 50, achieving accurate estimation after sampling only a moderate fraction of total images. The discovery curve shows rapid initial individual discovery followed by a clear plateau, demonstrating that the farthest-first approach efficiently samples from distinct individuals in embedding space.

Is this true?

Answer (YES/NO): NO